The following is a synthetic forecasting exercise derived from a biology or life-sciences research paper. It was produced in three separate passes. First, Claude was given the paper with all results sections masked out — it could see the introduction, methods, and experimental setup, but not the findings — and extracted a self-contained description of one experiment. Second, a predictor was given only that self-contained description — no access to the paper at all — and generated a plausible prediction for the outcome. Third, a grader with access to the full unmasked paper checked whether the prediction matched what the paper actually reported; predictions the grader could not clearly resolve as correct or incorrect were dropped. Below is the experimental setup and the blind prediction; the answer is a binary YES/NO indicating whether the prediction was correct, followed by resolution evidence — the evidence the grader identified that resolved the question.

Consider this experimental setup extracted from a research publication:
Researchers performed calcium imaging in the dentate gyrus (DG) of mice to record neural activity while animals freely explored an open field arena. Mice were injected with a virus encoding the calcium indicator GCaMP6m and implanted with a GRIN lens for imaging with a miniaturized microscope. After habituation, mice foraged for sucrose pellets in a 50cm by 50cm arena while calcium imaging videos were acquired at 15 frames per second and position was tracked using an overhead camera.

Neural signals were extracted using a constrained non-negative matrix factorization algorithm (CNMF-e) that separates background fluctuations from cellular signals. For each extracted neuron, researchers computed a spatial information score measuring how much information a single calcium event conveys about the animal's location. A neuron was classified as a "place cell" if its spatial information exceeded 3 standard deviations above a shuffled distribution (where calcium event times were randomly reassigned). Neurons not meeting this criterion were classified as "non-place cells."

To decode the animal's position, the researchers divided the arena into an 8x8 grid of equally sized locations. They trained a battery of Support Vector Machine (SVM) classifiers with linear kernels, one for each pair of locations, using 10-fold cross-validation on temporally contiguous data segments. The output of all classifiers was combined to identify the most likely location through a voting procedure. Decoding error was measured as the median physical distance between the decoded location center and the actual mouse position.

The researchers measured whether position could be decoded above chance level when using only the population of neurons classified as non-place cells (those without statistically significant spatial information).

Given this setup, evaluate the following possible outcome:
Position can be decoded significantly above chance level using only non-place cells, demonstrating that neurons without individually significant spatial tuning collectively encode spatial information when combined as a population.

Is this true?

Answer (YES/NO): YES